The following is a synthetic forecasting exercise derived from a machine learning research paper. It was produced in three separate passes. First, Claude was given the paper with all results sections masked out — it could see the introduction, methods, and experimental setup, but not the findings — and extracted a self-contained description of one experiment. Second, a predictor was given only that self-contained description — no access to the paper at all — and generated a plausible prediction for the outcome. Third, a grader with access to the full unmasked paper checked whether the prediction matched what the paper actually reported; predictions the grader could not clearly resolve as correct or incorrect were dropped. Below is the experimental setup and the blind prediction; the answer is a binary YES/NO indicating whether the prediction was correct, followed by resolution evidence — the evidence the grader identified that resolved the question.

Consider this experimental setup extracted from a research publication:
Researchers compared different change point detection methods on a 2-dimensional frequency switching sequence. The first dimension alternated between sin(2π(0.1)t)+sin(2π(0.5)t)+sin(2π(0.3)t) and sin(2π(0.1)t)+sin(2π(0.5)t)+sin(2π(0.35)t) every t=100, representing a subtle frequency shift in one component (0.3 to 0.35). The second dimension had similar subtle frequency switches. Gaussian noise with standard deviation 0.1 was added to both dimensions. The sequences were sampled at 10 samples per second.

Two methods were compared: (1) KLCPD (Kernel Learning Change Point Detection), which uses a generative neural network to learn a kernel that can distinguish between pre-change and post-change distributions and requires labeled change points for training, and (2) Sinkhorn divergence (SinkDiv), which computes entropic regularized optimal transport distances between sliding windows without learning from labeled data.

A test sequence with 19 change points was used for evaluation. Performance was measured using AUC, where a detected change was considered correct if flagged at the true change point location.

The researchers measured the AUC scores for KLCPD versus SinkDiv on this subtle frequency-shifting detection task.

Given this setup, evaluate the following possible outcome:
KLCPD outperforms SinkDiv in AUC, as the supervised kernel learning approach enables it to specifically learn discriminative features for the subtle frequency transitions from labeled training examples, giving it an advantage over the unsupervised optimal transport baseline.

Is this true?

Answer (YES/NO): YES